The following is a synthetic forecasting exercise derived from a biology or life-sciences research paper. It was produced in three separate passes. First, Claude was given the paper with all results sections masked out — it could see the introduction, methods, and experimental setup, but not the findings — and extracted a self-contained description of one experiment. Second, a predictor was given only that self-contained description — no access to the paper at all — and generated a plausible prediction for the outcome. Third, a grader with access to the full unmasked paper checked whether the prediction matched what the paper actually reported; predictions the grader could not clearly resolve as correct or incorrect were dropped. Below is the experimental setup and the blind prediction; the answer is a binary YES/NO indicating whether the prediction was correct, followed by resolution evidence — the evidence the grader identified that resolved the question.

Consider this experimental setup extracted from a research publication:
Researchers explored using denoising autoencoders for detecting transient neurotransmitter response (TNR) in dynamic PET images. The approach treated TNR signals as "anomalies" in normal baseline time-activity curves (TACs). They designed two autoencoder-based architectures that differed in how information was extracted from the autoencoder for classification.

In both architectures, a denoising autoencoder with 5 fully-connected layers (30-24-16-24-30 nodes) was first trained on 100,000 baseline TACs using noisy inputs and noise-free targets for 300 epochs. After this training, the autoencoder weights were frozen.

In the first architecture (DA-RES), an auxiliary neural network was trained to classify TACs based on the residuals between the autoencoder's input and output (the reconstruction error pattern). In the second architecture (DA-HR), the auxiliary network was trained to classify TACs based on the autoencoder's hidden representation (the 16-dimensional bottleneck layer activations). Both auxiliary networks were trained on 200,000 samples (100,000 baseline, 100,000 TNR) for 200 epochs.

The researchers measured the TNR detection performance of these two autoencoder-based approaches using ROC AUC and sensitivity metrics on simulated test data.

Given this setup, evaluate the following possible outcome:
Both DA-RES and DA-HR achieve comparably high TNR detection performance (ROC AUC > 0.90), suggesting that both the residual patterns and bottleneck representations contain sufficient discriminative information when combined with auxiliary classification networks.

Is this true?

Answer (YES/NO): NO